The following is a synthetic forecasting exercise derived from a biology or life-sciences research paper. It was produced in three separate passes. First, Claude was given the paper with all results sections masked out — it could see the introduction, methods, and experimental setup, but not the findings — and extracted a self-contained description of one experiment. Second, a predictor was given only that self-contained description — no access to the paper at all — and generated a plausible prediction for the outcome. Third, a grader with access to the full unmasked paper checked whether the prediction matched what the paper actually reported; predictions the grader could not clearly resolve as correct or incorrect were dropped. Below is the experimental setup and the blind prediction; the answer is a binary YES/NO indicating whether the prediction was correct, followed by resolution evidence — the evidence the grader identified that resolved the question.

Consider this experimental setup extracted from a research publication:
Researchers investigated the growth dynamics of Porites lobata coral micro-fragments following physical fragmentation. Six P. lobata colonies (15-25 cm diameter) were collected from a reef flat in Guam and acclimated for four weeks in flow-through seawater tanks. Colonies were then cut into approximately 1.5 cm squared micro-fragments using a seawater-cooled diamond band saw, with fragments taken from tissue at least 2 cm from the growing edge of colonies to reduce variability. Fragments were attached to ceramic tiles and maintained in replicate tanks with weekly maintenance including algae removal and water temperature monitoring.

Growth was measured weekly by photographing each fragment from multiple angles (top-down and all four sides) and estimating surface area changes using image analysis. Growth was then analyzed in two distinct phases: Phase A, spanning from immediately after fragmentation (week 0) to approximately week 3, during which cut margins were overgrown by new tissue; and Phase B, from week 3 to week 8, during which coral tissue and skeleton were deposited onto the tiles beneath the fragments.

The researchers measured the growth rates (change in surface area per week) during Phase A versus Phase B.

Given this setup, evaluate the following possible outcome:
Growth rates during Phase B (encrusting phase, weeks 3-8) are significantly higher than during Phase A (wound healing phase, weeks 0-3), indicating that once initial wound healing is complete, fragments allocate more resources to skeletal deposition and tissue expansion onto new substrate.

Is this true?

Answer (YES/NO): NO